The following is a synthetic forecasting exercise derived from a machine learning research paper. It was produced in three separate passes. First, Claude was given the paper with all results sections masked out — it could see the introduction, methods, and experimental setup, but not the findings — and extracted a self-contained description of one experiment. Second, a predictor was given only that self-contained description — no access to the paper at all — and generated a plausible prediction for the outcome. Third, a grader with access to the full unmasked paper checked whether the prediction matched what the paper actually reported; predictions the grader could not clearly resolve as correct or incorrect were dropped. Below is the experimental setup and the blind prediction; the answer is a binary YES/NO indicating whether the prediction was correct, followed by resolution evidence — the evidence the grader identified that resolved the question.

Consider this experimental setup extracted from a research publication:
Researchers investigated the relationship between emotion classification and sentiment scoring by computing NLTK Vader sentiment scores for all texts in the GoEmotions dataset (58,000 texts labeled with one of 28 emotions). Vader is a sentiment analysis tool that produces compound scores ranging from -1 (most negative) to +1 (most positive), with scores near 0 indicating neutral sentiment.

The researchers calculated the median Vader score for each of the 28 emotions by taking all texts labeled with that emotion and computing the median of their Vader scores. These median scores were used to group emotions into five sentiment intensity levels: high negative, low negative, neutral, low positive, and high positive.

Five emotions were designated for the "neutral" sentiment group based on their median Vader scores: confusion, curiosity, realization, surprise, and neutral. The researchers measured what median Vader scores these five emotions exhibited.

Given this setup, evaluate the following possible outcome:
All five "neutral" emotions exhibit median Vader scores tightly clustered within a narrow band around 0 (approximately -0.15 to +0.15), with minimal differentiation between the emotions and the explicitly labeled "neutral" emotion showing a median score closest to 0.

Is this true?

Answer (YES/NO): NO